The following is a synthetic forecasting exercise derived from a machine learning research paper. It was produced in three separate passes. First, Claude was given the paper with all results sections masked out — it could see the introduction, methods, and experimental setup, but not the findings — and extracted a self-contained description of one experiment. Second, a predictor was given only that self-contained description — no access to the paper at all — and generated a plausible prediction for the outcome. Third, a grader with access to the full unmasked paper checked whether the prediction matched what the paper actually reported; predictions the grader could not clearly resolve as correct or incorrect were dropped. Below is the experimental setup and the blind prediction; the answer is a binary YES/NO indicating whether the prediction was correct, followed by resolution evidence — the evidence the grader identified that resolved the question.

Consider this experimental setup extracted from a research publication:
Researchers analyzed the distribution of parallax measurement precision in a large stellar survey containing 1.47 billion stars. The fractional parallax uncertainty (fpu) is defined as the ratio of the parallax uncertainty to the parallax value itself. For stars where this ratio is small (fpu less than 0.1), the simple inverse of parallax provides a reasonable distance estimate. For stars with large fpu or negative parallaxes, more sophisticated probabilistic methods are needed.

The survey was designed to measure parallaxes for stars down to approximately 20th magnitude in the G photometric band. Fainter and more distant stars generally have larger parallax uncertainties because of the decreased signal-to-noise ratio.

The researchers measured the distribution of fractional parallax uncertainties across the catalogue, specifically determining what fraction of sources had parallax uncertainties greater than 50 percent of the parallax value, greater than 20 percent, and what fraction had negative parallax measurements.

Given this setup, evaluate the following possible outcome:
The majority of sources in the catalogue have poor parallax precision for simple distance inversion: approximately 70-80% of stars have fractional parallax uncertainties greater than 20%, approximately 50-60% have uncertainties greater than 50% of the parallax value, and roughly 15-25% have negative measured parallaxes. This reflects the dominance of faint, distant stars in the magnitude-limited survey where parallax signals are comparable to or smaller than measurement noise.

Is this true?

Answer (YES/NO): NO